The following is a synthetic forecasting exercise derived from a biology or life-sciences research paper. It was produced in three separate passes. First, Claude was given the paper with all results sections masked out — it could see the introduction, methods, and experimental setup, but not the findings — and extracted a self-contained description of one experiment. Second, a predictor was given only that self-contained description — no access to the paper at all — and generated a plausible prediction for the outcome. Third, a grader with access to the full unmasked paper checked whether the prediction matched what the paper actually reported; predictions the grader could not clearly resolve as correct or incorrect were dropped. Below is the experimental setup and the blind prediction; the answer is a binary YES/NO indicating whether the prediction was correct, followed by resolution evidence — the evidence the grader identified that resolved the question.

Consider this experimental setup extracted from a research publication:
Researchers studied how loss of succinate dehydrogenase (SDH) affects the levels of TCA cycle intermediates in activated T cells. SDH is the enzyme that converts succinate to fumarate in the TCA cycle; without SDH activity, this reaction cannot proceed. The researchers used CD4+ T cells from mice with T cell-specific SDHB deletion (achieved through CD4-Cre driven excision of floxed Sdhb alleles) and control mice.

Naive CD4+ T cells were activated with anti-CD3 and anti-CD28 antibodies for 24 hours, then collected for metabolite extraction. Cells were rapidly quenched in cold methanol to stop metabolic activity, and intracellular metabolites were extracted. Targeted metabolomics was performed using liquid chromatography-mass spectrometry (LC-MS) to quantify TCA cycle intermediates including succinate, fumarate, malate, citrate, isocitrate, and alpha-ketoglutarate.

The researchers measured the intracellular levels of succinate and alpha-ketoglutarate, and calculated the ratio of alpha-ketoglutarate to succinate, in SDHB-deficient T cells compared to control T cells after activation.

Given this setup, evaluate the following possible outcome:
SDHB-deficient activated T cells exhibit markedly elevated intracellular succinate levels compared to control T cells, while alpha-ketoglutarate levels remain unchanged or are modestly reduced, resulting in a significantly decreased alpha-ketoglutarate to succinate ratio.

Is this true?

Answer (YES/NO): YES